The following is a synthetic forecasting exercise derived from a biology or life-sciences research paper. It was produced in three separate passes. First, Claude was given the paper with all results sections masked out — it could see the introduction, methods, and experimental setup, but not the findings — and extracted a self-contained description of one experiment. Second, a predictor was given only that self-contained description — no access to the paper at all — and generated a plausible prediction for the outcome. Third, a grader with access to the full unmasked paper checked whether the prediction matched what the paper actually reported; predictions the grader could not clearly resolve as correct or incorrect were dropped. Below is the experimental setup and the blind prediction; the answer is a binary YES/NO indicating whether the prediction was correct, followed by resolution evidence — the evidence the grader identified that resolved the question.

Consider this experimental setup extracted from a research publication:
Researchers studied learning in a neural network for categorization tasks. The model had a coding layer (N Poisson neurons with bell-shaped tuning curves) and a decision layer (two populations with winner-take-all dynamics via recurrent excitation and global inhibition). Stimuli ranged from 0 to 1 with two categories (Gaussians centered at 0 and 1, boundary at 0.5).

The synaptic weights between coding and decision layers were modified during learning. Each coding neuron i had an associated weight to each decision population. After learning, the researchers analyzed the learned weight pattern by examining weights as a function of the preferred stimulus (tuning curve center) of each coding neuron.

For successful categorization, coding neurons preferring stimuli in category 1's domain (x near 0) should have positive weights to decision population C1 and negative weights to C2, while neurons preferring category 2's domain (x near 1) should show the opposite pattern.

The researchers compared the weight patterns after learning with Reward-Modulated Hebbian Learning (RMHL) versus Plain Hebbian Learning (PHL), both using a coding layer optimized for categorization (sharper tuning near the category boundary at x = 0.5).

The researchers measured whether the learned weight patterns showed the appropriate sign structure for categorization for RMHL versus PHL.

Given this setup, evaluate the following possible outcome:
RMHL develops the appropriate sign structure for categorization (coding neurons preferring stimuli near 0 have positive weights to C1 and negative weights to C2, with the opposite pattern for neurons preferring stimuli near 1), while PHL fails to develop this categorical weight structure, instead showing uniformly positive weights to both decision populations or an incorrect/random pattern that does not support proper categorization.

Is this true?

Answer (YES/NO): NO